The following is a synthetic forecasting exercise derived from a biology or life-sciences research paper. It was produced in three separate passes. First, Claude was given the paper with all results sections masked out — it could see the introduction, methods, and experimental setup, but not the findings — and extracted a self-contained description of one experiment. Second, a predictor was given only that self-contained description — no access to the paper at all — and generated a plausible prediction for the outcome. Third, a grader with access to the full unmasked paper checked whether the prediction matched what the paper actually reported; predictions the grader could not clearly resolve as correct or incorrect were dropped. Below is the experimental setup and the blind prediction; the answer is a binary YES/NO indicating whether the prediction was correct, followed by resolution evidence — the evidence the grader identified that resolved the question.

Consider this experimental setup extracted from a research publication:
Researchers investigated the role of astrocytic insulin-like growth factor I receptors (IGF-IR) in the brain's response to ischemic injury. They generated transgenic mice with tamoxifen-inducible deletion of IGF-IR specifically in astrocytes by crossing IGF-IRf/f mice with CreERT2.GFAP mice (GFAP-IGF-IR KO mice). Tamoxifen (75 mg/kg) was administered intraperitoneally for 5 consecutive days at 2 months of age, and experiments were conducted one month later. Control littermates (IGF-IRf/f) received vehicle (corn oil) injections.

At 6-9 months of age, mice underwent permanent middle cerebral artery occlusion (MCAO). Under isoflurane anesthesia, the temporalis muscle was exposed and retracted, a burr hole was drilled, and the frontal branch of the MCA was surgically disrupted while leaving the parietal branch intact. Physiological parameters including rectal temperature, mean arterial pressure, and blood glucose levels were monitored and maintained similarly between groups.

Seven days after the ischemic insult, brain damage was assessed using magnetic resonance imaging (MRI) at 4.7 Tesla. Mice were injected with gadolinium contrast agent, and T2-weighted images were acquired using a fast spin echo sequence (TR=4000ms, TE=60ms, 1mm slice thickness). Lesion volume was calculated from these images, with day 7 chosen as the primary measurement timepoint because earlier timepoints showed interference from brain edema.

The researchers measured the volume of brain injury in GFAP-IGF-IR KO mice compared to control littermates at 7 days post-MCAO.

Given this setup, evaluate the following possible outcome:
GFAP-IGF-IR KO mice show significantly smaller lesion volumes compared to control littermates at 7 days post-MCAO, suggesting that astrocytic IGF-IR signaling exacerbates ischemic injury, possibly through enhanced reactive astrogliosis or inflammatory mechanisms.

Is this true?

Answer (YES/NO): NO